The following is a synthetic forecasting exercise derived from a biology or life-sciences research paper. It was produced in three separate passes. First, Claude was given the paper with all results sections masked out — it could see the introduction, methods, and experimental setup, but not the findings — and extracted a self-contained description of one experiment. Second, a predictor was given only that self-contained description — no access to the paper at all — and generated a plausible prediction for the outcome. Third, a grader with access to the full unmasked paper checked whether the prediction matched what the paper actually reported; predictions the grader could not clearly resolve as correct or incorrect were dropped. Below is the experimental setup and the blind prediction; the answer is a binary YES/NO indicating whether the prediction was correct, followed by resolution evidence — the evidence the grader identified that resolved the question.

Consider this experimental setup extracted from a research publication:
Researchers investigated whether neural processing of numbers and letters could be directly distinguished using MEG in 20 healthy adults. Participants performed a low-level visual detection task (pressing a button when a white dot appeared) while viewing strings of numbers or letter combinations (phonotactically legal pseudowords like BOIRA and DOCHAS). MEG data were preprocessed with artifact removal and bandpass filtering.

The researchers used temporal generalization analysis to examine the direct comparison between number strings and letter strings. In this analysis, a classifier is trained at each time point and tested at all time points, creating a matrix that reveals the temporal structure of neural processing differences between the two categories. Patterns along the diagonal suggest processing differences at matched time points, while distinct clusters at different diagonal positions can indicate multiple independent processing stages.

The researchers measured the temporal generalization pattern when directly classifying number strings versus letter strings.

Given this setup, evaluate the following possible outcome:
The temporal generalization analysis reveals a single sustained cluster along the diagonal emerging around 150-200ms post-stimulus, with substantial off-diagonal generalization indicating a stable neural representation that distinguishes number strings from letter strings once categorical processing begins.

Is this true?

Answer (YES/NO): NO